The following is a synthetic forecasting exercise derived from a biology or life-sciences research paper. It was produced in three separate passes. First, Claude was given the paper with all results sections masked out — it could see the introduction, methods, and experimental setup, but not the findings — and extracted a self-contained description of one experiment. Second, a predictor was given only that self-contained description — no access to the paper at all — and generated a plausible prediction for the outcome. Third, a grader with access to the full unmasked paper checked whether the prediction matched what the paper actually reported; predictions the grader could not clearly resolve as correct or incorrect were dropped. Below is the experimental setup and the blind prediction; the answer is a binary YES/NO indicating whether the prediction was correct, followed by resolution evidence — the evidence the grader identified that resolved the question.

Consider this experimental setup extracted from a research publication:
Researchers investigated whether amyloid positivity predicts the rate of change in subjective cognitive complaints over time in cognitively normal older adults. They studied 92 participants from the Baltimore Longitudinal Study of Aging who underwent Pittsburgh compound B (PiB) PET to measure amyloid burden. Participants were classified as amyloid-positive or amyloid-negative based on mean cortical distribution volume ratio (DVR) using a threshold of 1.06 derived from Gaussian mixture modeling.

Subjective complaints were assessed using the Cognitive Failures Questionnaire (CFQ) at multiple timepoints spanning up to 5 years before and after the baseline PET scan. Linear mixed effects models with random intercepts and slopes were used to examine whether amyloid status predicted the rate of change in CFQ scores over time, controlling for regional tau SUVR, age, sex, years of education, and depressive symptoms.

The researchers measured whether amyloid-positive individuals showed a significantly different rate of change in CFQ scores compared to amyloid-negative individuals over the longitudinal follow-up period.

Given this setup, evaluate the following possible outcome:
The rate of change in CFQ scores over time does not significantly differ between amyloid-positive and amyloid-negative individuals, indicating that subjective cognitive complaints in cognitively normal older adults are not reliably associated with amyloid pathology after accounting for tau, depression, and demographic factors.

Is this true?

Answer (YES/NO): YES